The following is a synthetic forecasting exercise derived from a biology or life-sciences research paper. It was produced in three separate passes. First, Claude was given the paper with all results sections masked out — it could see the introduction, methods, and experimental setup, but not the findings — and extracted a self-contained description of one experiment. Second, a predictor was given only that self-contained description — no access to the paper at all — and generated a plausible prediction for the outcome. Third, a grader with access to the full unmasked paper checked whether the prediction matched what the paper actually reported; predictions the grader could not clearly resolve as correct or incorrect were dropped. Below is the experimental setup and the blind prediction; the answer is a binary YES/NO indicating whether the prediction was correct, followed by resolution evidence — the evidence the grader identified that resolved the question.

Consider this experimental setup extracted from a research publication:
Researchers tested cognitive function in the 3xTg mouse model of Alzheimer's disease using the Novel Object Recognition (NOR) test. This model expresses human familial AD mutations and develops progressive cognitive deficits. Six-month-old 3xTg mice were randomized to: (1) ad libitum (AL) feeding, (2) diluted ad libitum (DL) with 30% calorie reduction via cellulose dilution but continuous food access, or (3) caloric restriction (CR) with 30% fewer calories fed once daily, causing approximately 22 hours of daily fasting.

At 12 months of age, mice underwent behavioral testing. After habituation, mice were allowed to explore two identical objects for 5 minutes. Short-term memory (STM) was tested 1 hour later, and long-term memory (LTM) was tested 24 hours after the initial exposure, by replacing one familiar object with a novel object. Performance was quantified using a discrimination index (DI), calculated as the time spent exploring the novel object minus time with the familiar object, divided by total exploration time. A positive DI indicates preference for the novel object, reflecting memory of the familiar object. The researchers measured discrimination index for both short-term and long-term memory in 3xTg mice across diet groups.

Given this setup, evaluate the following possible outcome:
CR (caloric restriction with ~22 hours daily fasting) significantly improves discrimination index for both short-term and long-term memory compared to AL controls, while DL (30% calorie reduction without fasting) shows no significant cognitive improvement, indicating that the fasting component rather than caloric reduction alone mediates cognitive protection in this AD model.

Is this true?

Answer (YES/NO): NO